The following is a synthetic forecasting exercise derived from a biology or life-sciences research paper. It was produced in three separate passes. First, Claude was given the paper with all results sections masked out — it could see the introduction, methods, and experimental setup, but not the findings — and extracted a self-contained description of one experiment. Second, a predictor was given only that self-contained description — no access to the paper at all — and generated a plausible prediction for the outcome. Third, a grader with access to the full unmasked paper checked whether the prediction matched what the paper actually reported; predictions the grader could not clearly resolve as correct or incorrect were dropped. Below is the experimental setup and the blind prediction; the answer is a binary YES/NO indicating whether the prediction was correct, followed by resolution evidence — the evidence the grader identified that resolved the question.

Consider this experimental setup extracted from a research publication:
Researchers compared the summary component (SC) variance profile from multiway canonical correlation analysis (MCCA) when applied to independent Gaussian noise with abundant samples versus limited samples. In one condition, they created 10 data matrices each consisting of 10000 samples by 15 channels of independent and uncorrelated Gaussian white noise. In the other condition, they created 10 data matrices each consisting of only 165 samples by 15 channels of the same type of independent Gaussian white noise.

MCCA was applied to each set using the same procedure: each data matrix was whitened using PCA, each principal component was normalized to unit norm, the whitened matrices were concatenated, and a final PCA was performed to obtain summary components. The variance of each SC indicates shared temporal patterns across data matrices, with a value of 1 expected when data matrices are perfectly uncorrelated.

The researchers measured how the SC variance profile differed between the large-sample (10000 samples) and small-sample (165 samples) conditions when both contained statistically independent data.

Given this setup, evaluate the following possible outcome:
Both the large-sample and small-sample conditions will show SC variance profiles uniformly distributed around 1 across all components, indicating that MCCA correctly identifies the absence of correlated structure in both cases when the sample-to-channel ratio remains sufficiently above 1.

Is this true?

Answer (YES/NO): NO